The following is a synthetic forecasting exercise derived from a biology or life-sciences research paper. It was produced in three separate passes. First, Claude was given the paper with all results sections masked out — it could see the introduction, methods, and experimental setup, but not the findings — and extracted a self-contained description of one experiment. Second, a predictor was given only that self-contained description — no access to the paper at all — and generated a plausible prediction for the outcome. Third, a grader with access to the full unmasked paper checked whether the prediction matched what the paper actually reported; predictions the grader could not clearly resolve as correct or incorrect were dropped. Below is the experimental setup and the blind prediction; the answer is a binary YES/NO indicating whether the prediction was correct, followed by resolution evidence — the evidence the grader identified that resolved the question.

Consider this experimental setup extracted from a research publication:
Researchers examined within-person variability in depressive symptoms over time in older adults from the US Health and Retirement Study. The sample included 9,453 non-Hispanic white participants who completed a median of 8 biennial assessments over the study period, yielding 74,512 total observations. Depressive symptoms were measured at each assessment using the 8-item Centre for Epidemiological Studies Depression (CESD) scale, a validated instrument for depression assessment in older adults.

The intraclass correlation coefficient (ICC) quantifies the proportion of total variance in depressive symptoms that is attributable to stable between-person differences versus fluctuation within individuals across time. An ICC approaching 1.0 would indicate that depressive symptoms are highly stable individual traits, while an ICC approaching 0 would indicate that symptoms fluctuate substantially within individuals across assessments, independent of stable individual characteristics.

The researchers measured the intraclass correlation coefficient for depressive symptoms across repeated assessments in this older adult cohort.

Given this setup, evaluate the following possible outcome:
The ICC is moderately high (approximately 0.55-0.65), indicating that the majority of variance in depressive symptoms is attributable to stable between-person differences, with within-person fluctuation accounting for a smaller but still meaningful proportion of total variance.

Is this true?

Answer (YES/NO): NO